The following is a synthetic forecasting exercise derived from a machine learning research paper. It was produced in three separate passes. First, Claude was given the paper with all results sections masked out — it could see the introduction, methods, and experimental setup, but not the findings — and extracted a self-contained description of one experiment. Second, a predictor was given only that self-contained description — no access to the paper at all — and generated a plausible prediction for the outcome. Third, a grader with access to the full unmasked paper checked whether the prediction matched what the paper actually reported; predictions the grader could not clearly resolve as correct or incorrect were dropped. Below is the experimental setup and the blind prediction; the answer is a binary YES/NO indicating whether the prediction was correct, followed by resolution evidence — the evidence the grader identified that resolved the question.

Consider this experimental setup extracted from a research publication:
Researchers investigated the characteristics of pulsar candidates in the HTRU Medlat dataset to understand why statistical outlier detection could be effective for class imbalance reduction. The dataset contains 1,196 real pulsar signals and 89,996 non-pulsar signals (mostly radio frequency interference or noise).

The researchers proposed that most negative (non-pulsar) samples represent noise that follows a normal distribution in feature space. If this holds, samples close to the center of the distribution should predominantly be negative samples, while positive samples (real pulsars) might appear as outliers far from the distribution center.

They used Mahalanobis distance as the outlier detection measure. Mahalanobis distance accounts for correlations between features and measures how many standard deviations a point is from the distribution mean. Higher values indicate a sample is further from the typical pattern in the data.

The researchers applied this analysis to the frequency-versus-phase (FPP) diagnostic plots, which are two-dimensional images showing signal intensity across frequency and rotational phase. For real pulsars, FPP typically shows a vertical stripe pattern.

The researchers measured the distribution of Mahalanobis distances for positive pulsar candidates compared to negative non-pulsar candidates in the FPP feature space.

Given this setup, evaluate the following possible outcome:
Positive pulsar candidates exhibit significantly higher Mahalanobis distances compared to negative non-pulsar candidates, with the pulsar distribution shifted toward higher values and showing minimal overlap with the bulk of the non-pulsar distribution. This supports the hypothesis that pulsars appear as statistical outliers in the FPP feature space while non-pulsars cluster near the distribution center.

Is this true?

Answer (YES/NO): YES